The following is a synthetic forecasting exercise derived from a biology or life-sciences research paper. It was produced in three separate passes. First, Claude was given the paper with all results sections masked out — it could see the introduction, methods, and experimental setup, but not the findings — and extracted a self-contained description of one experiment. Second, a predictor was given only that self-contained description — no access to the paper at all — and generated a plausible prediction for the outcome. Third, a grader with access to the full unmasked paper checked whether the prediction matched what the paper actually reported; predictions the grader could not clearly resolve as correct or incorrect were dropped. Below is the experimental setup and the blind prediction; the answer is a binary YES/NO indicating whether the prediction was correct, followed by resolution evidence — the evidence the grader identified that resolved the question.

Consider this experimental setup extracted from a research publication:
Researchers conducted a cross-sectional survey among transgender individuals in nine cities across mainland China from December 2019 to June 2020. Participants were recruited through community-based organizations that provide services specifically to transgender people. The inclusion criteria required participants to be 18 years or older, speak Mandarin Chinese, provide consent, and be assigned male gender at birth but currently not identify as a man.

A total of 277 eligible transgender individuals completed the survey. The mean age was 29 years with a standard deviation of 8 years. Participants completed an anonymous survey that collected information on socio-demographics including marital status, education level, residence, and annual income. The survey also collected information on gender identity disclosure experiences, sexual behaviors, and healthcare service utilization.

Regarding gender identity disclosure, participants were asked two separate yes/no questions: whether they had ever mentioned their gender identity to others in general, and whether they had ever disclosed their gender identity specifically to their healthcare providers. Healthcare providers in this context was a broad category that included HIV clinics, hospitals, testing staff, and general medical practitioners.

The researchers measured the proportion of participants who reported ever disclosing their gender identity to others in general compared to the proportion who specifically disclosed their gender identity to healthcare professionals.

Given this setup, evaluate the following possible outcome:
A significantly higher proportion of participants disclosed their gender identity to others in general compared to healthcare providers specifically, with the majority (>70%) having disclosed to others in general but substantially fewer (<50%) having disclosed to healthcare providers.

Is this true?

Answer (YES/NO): NO